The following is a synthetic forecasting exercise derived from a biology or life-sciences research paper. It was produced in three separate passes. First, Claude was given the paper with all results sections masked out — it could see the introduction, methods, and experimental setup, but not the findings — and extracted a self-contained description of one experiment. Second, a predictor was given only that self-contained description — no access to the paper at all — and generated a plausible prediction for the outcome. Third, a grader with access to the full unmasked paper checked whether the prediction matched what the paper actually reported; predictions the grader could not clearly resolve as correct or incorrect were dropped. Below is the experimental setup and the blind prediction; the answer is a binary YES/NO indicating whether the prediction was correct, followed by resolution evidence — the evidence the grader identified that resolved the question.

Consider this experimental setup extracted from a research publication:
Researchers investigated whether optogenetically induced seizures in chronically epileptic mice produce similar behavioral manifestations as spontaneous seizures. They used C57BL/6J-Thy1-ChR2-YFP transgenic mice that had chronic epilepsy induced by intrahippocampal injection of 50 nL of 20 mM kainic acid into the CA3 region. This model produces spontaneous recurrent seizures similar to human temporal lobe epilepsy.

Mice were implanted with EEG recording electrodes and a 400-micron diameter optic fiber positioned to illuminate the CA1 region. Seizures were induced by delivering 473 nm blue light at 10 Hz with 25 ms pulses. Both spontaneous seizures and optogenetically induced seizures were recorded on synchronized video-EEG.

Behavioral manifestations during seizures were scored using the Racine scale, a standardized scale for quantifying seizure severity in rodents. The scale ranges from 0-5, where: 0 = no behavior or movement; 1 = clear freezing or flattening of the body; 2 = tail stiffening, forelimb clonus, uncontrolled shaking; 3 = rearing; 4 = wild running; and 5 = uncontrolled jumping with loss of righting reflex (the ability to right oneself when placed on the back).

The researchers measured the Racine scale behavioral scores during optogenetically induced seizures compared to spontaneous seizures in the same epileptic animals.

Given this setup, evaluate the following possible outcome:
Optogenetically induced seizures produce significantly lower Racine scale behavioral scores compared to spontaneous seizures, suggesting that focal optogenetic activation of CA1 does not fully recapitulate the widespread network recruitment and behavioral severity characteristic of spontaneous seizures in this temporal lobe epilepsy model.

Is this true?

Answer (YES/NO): NO